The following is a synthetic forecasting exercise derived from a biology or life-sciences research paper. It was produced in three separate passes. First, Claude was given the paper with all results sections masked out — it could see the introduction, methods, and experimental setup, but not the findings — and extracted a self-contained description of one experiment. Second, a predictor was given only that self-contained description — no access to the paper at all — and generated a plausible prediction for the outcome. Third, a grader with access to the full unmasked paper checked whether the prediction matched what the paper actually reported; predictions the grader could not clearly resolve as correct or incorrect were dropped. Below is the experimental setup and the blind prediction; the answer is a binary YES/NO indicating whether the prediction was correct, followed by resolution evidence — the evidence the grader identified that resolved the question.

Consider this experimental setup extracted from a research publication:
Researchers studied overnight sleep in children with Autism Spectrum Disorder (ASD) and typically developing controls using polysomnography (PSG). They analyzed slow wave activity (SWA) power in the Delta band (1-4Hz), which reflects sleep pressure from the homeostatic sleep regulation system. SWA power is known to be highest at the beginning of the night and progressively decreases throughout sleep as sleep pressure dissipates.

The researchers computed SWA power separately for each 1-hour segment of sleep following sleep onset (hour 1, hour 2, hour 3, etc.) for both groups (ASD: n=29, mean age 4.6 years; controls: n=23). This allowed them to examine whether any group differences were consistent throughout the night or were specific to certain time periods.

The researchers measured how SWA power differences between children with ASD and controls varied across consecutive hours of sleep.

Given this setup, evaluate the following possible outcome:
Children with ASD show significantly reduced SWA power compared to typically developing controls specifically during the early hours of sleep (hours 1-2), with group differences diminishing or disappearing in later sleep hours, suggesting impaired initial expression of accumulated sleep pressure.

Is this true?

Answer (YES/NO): YES